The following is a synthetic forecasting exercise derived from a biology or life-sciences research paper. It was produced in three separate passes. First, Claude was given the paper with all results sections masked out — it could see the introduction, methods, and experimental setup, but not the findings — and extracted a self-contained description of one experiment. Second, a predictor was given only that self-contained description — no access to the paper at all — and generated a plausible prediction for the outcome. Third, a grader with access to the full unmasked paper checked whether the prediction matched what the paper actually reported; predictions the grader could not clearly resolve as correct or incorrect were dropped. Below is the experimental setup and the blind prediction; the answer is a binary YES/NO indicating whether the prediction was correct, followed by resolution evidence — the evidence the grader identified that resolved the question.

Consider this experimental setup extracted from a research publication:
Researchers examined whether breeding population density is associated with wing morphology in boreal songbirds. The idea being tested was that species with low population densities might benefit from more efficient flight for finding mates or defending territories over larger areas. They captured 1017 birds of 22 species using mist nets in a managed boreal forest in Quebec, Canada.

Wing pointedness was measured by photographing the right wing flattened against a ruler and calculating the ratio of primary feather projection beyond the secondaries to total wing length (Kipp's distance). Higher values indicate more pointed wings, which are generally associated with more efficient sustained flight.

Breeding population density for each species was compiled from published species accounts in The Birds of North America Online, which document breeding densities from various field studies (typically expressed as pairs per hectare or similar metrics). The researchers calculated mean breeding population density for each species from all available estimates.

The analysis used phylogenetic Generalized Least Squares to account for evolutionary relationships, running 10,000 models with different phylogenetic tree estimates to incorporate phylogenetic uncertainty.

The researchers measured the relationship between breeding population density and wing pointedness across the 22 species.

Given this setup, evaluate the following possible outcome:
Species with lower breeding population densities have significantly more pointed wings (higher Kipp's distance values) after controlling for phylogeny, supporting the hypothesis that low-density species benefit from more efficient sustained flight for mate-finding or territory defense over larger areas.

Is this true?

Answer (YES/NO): NO